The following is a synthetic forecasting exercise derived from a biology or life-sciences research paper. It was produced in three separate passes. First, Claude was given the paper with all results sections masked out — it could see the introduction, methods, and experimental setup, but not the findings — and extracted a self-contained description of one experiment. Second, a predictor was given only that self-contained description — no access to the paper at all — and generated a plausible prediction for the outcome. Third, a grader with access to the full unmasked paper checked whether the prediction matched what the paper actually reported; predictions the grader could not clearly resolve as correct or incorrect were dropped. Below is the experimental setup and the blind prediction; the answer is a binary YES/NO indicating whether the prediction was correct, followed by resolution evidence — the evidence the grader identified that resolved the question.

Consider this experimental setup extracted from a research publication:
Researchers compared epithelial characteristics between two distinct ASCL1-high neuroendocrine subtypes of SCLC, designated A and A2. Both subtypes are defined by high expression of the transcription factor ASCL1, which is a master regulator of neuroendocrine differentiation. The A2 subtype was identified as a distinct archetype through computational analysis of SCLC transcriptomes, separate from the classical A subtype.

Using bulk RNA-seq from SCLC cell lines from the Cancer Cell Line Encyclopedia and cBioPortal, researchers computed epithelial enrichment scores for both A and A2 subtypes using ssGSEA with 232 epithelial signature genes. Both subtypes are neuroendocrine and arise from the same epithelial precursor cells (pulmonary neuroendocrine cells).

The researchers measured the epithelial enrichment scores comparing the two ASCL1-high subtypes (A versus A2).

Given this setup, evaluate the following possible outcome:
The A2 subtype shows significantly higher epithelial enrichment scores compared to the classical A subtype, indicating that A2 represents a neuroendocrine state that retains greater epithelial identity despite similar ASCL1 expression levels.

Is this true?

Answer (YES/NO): YES